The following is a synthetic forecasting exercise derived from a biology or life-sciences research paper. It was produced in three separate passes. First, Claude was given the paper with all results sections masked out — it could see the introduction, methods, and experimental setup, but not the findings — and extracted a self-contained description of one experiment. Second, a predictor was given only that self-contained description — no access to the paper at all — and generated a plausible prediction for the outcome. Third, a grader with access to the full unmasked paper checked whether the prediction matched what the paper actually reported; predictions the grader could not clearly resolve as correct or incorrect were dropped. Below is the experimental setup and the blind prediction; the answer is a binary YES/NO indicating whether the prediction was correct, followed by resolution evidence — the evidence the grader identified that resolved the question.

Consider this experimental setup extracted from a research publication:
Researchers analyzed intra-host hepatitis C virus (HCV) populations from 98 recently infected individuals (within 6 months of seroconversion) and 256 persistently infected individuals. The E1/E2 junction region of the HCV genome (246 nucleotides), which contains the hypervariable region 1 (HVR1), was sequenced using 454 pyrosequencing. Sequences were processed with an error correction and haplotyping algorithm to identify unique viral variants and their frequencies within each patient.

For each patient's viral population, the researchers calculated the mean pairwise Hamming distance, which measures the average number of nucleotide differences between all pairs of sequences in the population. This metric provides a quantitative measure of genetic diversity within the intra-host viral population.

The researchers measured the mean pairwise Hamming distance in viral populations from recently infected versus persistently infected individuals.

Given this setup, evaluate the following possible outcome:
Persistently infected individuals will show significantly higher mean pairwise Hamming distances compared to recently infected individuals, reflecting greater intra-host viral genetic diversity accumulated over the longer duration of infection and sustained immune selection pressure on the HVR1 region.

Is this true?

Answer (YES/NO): YES